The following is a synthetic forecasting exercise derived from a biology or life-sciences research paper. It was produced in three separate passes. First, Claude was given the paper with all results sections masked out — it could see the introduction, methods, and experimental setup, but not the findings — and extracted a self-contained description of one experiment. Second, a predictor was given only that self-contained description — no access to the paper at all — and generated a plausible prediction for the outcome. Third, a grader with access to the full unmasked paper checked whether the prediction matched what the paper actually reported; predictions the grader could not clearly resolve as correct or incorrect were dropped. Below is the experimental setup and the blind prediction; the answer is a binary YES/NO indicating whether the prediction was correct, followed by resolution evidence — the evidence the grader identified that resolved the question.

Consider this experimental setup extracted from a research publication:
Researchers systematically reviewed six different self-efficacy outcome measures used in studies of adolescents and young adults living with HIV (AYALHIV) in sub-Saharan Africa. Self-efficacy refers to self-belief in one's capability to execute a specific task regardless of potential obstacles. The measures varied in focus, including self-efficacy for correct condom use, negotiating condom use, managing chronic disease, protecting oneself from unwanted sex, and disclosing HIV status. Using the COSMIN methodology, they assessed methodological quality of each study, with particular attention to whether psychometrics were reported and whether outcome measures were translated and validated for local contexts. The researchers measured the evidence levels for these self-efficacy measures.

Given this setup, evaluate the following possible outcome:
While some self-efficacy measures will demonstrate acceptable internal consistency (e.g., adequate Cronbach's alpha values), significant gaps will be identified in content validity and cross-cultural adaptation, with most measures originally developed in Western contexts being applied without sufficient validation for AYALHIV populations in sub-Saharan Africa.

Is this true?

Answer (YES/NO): NO